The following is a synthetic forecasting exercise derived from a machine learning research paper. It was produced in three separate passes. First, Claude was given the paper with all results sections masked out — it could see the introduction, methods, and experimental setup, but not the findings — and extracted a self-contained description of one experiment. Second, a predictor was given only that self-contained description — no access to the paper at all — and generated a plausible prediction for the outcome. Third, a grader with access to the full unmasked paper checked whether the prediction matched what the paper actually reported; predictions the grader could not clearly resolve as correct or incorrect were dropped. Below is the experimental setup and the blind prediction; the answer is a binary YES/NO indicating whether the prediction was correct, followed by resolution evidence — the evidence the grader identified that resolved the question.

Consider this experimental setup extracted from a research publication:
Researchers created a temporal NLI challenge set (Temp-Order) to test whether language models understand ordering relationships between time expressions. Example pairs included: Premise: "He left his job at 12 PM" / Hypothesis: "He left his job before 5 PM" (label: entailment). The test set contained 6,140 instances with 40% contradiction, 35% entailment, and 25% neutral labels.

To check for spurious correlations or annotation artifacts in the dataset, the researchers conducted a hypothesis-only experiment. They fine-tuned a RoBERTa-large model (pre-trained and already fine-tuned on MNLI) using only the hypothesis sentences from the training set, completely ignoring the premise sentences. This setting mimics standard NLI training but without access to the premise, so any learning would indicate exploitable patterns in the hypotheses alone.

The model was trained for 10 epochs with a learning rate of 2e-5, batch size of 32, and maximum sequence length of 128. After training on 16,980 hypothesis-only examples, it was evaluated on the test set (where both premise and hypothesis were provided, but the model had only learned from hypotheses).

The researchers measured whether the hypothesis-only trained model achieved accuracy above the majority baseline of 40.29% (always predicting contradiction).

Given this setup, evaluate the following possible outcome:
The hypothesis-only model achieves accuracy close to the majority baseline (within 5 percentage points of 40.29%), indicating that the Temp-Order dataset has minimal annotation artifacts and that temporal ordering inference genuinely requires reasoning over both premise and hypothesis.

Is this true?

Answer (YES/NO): YES